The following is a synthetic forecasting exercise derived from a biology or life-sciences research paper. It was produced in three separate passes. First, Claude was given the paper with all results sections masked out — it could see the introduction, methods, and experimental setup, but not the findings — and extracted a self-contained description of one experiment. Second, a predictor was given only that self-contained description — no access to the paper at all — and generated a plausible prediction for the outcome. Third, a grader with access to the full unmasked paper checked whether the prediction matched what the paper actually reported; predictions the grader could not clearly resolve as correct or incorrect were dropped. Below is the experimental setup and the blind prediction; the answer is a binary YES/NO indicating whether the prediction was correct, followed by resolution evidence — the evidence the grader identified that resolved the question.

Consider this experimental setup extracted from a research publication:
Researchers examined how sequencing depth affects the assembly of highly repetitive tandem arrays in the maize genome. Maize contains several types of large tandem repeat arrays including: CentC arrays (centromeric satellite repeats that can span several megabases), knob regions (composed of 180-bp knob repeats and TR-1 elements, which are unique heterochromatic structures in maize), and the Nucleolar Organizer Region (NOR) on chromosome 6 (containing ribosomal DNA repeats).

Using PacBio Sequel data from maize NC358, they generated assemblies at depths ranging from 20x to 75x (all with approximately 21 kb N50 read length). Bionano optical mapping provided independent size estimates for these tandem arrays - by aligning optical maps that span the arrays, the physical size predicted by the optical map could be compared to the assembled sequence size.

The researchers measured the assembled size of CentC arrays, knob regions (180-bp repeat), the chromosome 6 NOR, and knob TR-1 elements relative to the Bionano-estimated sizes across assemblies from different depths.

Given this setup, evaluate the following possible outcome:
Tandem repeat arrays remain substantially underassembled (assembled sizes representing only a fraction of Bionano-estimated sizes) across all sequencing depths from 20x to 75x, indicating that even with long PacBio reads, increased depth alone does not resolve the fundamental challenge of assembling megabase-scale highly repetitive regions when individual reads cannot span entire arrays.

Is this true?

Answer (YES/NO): YES